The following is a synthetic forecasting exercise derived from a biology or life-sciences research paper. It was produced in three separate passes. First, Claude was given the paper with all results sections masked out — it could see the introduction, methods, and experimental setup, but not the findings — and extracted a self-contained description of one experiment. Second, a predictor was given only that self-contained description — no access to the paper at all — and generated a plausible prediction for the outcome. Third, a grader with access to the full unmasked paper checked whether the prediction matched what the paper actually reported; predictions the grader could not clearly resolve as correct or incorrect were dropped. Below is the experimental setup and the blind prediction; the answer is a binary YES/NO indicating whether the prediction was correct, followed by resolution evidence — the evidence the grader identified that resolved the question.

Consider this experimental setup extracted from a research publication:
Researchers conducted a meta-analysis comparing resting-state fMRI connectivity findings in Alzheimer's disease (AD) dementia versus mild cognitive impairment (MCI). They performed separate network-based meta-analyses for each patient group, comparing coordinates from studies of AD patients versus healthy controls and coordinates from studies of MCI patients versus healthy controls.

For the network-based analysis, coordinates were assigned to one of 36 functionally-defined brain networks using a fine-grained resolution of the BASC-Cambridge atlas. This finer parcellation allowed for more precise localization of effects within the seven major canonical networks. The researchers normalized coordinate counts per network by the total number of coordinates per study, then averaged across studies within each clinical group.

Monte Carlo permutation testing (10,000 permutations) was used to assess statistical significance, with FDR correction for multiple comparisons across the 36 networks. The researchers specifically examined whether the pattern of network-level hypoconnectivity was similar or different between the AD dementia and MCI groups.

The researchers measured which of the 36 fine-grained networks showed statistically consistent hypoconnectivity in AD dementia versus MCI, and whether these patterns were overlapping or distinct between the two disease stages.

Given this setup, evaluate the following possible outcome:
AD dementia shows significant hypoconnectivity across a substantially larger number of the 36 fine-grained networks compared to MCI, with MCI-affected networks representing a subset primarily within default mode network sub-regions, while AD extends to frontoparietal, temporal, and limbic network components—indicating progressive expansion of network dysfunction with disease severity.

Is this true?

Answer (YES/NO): NO